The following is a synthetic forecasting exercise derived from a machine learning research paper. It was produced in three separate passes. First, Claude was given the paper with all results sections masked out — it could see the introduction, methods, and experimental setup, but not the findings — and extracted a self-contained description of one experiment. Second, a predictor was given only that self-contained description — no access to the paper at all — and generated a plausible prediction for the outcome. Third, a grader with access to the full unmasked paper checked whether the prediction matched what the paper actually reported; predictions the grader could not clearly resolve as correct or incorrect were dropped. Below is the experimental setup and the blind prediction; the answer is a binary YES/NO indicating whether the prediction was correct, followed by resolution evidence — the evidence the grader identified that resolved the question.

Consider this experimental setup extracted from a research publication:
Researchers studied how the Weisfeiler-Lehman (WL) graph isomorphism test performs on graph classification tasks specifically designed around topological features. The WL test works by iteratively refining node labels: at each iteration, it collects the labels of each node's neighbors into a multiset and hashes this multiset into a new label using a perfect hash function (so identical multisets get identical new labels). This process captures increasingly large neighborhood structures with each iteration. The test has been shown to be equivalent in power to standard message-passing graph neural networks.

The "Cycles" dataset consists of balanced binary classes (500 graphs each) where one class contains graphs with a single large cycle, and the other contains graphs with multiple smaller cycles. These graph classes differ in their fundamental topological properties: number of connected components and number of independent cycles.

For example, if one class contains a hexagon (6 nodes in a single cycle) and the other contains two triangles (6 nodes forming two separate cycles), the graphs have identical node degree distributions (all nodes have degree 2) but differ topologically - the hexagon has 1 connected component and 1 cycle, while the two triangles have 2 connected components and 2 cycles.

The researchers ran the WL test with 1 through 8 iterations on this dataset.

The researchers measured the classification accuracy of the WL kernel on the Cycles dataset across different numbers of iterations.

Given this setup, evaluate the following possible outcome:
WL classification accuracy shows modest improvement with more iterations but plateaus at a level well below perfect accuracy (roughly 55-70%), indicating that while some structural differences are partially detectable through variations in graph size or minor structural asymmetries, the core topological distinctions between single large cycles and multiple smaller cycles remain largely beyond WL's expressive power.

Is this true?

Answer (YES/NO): NO